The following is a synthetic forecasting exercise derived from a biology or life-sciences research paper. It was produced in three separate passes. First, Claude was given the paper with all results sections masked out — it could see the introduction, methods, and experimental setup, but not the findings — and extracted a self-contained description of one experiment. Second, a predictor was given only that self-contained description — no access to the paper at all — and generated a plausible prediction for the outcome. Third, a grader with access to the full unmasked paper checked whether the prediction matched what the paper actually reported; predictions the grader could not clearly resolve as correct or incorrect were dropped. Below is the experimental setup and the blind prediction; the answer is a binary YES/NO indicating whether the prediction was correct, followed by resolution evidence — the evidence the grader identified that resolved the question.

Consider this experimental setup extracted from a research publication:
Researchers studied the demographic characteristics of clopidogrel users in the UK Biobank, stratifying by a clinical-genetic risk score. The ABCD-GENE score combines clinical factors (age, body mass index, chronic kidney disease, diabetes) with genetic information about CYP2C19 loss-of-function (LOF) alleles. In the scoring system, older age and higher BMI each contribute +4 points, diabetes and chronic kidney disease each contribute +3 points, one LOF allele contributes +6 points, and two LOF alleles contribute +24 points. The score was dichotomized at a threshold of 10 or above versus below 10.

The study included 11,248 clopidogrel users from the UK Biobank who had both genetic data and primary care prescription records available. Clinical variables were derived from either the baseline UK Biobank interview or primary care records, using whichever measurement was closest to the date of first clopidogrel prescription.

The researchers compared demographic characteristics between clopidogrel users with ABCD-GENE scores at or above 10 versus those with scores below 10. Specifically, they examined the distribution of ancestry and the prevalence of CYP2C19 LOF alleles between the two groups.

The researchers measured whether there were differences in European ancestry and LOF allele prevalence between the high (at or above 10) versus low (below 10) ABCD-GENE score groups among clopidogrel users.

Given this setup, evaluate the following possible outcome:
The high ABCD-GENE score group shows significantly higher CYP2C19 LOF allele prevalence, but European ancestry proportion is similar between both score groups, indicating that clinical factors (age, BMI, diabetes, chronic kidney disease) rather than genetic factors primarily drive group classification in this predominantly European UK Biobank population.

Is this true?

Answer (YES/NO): NO